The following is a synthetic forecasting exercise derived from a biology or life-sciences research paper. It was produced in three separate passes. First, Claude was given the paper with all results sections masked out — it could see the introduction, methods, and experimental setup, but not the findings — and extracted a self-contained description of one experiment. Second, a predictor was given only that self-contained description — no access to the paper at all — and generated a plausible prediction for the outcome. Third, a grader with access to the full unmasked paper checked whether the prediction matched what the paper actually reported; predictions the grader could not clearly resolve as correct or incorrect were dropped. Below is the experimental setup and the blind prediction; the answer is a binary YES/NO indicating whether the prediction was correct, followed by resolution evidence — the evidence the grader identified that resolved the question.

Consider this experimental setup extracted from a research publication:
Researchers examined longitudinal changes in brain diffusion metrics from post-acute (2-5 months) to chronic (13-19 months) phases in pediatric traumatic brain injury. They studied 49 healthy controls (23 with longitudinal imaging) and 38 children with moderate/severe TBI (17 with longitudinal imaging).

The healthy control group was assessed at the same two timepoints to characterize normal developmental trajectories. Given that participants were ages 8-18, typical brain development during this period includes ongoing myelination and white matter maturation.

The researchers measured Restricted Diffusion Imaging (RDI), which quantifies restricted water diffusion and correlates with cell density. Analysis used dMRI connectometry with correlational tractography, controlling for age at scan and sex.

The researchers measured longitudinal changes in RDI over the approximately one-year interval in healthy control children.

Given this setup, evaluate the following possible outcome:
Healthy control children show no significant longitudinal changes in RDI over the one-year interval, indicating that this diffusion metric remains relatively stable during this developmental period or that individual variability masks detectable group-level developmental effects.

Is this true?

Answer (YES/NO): NO